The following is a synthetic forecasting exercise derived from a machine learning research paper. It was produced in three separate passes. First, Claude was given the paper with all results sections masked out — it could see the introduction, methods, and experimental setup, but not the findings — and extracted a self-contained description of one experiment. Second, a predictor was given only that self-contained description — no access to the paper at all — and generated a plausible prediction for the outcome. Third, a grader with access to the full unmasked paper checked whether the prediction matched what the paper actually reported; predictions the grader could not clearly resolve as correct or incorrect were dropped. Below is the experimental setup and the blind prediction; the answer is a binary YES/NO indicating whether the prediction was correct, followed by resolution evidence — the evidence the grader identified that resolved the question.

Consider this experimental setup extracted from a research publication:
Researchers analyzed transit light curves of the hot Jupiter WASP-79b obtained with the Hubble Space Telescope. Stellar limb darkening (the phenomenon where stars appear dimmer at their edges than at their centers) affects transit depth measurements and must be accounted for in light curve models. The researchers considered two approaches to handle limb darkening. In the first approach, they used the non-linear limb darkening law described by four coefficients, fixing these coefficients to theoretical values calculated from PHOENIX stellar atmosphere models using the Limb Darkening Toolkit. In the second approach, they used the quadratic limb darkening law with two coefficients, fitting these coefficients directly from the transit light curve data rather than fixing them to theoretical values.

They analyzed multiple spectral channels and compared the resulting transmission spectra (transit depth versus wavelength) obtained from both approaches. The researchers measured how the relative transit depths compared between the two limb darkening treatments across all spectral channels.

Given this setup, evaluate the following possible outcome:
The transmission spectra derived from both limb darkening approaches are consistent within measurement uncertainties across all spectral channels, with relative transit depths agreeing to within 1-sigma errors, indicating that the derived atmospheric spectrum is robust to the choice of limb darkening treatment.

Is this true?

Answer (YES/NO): YES